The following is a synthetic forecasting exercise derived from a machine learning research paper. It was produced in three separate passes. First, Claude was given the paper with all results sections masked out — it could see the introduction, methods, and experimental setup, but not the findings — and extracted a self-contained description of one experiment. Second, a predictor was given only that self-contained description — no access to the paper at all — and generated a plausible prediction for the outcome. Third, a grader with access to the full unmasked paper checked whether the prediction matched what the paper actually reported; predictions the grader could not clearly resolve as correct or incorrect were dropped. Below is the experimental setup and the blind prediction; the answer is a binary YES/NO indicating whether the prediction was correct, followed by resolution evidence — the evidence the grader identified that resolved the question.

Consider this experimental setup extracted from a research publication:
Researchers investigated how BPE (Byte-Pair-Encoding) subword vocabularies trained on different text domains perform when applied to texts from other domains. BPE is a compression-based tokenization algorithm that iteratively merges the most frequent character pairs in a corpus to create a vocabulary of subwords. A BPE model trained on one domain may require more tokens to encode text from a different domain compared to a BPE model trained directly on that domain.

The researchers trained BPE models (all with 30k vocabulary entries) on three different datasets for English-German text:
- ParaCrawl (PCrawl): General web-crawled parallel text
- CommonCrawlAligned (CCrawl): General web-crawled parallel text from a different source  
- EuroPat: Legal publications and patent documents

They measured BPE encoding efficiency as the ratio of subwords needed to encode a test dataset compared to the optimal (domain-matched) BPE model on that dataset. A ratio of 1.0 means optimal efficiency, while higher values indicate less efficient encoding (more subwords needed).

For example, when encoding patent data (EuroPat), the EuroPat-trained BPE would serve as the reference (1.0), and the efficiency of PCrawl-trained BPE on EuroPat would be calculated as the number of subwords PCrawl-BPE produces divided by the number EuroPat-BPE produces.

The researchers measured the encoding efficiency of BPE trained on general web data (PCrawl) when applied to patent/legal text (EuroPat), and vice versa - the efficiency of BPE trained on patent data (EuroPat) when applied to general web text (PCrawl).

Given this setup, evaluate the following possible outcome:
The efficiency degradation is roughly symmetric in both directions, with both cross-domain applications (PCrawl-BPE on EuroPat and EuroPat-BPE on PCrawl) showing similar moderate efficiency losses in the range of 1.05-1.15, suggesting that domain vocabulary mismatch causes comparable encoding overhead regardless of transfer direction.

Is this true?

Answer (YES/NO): NO